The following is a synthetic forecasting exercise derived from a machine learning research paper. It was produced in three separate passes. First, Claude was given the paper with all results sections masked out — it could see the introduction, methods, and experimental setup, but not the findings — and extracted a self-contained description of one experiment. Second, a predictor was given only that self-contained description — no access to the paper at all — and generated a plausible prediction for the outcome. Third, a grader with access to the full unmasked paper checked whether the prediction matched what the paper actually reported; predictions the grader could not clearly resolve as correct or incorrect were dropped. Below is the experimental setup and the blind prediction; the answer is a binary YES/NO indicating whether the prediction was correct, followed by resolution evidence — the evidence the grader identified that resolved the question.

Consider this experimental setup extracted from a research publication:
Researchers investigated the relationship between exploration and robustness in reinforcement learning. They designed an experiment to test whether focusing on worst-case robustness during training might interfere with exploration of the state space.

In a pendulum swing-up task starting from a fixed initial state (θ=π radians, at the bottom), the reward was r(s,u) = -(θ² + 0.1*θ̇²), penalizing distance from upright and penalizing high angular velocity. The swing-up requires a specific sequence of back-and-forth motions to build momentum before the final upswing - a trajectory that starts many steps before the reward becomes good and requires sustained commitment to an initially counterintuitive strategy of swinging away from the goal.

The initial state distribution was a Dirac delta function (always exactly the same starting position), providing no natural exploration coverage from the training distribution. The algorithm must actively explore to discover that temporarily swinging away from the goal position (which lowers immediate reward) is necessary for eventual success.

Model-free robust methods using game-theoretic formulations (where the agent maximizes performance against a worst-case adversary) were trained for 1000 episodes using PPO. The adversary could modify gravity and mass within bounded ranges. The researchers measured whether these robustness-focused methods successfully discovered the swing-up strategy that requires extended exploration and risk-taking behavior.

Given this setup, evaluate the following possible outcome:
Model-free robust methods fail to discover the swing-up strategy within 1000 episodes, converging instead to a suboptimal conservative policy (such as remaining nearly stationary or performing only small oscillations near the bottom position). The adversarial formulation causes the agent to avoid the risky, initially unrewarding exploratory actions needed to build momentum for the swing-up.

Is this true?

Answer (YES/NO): YES